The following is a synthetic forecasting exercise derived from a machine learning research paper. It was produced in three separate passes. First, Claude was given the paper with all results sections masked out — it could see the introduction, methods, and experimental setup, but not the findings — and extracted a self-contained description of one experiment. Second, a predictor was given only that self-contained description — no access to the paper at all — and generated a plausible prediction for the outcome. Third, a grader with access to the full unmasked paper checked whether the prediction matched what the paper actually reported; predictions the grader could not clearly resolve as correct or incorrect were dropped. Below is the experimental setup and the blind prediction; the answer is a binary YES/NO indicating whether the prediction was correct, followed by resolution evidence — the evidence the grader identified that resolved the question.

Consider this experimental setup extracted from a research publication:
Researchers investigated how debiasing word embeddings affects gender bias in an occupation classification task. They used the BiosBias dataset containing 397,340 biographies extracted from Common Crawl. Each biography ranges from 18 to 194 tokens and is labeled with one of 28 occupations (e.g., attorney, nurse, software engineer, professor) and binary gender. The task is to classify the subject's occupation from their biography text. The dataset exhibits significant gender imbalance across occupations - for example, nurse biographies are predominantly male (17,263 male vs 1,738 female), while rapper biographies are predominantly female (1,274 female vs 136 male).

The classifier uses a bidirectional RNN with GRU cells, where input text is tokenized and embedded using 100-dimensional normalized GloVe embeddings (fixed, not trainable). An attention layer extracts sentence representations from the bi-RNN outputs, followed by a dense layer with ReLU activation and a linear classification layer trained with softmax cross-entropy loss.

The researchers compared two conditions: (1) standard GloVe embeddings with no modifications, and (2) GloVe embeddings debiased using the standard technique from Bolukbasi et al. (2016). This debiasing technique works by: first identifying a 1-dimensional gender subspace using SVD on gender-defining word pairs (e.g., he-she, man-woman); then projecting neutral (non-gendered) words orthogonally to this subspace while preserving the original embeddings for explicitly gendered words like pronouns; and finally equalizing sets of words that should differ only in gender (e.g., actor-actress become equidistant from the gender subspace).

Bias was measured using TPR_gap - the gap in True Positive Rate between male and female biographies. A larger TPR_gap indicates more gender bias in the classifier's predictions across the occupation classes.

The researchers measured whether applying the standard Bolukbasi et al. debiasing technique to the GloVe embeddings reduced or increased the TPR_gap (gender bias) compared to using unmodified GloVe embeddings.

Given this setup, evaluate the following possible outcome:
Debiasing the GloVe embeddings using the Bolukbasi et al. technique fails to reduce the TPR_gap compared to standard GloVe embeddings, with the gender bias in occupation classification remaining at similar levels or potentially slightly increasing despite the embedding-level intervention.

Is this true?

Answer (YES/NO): NO